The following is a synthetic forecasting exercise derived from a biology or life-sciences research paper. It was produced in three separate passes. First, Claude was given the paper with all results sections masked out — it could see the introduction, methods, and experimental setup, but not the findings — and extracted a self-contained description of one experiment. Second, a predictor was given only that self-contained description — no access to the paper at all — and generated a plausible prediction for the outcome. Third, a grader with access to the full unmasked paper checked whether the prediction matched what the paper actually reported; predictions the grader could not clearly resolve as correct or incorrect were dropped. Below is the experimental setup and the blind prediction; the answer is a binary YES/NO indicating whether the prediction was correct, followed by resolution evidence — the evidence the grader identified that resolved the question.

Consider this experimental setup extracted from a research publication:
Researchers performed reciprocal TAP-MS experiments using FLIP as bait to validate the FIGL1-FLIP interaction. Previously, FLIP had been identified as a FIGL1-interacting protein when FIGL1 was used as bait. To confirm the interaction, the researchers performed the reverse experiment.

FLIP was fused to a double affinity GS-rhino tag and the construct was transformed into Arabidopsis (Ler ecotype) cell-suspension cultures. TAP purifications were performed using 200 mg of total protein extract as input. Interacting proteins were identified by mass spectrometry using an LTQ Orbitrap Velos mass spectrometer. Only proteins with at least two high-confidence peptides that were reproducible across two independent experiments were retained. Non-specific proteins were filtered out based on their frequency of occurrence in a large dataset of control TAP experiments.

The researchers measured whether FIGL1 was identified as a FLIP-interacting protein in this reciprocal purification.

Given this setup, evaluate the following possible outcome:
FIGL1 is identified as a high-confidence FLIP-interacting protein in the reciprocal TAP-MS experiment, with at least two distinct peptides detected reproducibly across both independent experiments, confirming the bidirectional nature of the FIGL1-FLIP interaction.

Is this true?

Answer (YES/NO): YES